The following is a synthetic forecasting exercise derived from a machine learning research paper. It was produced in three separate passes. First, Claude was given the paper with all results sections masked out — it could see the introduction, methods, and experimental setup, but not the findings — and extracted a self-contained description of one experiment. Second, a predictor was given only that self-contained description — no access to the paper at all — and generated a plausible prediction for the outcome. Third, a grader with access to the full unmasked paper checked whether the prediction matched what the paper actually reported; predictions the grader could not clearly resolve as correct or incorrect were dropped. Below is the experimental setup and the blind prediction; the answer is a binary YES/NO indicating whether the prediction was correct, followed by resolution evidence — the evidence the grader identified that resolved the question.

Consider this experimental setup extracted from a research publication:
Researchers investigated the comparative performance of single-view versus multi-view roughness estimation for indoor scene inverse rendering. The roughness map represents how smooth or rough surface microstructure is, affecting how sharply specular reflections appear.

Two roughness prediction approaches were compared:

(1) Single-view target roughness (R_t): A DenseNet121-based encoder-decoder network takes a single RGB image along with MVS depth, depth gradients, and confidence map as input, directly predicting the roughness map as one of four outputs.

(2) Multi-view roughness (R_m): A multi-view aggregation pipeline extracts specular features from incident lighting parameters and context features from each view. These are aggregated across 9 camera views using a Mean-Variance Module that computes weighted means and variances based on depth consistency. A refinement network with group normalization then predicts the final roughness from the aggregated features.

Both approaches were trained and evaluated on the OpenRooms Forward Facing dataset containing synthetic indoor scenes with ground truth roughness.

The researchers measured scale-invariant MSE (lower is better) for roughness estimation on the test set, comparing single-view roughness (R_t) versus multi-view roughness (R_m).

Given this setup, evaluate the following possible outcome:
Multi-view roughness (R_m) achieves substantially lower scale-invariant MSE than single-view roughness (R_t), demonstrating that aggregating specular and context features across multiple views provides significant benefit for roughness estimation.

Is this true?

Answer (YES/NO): YES